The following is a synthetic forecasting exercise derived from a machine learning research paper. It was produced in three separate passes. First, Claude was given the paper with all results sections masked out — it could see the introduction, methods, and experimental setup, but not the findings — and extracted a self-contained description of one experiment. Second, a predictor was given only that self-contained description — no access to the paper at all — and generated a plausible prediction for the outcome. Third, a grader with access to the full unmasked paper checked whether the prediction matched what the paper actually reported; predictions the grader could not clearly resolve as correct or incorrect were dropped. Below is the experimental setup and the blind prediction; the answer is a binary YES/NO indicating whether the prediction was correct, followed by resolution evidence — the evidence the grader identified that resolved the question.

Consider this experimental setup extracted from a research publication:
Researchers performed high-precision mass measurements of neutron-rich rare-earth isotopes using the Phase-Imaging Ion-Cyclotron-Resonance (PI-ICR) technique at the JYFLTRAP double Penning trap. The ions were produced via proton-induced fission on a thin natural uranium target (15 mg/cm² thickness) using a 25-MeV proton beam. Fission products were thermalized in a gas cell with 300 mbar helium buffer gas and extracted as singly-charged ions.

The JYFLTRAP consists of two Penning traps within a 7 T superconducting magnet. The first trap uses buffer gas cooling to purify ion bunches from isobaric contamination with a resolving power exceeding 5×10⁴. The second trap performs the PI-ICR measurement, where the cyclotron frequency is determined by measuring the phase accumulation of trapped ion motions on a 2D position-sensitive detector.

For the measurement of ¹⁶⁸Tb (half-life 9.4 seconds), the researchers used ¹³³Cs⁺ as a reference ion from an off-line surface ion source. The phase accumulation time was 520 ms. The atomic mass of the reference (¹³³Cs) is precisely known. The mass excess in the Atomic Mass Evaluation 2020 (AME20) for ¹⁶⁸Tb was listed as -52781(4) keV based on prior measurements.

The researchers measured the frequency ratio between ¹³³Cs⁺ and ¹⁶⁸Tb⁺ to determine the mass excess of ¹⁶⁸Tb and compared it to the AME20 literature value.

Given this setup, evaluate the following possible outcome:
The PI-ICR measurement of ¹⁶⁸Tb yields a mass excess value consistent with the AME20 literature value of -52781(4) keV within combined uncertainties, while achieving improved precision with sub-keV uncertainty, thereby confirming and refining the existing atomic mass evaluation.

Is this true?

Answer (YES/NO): NO